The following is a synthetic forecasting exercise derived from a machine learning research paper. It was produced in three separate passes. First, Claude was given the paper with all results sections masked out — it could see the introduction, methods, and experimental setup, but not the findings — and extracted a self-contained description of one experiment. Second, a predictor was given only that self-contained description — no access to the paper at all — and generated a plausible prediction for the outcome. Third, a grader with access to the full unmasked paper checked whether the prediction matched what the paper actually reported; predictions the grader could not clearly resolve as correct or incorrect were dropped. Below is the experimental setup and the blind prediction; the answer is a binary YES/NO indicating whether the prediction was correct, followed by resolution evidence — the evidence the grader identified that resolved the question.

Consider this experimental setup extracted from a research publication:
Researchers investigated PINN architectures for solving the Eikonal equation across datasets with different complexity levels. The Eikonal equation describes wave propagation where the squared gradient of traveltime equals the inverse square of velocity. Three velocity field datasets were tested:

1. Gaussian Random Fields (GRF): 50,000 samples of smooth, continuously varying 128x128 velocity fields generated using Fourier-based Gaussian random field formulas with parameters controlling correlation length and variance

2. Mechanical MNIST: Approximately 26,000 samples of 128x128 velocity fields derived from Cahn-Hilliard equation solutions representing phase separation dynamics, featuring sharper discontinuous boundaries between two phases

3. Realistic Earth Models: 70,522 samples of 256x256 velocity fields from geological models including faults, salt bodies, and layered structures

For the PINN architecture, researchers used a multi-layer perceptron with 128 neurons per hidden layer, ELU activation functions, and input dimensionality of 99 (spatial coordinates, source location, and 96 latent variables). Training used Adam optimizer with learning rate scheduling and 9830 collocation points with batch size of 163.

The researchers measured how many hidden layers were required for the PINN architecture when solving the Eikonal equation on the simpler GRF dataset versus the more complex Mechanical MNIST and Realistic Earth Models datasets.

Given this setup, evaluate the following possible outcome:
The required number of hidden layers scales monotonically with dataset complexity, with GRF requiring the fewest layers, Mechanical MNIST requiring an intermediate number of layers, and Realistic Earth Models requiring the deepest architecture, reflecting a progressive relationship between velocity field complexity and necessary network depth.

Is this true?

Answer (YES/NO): NO